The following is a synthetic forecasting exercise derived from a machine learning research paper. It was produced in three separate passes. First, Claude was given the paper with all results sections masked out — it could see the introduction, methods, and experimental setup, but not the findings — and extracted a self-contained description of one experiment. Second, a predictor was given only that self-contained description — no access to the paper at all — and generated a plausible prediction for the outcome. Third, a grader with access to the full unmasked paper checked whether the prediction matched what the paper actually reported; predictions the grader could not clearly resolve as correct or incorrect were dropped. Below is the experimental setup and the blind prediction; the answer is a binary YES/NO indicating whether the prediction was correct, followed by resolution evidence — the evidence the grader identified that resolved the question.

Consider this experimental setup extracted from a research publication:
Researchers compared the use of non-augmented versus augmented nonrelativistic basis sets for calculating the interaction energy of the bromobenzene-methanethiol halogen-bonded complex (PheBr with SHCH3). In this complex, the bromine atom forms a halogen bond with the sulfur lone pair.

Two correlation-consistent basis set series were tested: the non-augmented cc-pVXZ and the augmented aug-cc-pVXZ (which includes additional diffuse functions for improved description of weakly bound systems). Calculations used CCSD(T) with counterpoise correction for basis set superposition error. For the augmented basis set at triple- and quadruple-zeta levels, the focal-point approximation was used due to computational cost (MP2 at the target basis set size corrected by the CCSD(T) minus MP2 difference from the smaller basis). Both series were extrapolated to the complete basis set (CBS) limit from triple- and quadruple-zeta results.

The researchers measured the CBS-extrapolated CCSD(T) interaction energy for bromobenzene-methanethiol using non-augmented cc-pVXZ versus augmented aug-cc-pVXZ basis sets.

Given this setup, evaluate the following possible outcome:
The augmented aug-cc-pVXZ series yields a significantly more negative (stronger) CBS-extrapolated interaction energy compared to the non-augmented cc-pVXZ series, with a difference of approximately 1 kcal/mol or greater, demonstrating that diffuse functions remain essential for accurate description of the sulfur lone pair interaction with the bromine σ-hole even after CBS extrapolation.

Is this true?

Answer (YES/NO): NO